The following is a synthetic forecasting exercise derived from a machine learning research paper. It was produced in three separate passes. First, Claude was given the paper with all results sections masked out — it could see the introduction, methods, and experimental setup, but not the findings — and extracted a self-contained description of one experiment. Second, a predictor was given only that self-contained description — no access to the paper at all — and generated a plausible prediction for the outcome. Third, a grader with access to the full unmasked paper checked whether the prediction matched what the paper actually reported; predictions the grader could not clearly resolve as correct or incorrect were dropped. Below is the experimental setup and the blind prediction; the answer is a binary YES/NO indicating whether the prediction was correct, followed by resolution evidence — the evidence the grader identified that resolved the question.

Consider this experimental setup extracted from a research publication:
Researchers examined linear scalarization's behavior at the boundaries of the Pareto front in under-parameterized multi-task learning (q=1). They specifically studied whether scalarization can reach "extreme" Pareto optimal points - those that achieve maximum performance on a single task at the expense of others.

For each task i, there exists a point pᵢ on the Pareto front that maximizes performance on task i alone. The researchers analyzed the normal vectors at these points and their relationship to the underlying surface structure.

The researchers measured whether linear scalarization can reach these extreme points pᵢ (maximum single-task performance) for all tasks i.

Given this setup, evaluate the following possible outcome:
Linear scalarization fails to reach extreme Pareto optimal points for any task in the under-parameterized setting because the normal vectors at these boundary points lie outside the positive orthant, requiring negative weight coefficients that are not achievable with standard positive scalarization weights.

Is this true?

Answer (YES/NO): NO